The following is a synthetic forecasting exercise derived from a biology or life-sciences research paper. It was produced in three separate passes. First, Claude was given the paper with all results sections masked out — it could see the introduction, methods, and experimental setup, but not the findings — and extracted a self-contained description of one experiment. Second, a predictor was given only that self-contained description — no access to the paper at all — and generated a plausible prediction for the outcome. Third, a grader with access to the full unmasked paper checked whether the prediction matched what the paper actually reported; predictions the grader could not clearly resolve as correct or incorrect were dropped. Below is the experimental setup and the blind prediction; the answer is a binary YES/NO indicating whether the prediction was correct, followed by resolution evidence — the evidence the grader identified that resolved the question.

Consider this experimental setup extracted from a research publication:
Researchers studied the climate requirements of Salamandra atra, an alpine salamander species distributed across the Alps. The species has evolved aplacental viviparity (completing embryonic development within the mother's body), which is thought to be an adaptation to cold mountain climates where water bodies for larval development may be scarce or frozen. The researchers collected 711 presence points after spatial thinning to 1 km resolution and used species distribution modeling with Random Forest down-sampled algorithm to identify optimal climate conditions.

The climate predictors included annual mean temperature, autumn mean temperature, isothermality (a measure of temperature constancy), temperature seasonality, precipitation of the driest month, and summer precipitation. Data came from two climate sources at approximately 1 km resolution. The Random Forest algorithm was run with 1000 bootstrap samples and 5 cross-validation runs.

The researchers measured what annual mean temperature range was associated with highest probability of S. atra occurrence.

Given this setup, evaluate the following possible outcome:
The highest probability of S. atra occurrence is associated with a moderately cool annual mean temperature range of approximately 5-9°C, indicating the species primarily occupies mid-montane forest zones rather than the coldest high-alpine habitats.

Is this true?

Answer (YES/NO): NO